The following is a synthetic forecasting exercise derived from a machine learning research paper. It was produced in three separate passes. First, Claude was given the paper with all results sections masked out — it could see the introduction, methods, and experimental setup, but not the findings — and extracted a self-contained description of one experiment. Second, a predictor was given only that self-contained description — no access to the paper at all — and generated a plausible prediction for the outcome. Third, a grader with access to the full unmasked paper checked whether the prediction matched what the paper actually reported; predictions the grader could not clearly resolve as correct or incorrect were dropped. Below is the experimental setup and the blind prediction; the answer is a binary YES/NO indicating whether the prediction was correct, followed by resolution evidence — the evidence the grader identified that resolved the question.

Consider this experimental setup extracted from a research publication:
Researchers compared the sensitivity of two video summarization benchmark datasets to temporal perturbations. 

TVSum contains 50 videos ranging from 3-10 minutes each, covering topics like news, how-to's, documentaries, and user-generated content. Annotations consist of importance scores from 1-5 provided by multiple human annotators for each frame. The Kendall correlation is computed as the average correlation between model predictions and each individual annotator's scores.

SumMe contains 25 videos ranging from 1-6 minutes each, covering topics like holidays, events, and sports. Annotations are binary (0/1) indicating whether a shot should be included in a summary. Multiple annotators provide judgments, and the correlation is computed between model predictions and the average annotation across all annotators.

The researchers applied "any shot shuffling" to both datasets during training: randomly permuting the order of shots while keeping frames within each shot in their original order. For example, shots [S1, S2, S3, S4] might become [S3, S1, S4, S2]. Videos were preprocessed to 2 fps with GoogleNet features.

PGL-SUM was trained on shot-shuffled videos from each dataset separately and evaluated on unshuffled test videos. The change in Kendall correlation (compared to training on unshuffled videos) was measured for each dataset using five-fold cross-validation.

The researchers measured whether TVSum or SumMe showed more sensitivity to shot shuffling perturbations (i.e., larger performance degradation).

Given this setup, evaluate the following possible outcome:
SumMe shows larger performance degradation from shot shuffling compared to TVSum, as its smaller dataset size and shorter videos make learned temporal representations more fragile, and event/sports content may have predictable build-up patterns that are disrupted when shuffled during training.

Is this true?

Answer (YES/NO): NO